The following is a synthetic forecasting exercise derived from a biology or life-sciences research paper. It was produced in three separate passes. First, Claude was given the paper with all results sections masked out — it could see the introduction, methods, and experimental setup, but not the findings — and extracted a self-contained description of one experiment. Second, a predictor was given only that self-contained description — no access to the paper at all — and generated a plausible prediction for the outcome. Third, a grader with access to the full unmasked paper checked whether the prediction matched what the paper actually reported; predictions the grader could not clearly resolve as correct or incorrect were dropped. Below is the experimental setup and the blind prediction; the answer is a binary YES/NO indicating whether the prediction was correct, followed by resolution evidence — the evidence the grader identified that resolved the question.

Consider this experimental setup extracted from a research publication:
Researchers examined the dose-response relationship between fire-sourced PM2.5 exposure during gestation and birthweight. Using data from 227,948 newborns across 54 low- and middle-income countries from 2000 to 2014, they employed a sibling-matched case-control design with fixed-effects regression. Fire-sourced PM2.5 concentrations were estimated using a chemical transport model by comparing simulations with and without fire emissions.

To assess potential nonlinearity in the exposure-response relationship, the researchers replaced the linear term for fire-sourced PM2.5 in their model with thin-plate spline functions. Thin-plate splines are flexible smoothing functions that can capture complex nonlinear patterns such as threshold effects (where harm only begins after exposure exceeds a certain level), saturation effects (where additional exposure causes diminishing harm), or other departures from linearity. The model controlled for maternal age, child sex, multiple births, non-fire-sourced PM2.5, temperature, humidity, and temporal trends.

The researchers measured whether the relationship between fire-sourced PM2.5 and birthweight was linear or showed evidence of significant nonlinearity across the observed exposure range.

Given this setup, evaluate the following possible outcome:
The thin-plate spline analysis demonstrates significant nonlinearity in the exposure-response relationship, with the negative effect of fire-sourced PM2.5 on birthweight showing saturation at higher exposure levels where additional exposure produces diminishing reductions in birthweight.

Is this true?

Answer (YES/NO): YES